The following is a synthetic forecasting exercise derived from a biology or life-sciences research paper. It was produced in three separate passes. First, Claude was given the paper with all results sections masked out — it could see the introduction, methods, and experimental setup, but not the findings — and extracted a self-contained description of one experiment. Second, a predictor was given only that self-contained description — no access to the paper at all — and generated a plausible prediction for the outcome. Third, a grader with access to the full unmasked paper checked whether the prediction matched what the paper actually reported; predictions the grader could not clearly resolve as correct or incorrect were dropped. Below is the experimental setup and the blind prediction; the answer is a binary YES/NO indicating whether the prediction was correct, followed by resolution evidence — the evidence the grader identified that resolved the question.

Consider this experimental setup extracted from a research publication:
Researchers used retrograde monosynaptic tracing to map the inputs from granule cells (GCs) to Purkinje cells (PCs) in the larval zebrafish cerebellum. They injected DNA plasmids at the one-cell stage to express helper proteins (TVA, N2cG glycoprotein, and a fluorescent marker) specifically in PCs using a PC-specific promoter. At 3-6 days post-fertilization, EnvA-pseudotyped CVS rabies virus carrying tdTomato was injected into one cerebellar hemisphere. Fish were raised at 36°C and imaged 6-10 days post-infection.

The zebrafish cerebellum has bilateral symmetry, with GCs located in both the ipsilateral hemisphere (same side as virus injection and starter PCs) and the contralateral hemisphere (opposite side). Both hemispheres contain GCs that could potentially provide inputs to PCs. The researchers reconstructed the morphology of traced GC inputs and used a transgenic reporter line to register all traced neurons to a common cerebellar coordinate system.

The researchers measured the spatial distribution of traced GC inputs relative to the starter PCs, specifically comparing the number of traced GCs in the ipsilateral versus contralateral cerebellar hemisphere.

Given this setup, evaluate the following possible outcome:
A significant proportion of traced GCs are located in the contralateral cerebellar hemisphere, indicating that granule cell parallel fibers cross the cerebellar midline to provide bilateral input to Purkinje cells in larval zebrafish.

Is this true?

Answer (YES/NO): NO